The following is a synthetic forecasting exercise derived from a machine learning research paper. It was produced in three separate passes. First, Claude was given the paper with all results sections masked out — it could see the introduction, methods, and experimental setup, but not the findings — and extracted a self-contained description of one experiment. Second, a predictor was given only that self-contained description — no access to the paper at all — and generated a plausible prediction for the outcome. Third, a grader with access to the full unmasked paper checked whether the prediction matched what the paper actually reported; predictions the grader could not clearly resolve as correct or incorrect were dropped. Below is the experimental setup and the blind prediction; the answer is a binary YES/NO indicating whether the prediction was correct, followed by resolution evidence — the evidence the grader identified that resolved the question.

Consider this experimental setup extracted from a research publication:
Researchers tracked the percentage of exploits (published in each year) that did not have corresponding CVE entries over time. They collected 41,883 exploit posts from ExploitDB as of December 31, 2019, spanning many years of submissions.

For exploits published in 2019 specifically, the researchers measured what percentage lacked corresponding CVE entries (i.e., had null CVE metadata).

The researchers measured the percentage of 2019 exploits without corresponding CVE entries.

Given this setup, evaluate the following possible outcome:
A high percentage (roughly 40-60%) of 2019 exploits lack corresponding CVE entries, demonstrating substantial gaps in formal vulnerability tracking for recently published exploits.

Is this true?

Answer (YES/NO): YES